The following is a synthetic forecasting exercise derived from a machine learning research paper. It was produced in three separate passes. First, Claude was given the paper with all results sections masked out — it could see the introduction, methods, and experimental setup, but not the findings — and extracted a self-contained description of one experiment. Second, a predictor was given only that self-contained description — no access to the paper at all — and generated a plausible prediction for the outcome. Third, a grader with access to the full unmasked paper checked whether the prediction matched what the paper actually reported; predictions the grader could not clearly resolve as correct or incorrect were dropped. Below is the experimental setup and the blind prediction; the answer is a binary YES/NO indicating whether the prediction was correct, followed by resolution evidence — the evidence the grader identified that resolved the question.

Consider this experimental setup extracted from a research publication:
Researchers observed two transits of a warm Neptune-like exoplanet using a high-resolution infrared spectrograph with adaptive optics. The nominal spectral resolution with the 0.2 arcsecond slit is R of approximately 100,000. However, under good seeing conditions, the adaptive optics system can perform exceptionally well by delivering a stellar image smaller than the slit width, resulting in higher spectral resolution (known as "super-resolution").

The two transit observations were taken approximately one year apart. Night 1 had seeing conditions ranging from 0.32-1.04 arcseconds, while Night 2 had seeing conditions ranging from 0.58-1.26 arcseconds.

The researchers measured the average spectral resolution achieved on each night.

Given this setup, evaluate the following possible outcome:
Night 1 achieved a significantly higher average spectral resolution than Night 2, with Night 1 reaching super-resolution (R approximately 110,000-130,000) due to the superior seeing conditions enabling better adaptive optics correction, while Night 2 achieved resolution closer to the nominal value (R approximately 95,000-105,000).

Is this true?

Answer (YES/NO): NO